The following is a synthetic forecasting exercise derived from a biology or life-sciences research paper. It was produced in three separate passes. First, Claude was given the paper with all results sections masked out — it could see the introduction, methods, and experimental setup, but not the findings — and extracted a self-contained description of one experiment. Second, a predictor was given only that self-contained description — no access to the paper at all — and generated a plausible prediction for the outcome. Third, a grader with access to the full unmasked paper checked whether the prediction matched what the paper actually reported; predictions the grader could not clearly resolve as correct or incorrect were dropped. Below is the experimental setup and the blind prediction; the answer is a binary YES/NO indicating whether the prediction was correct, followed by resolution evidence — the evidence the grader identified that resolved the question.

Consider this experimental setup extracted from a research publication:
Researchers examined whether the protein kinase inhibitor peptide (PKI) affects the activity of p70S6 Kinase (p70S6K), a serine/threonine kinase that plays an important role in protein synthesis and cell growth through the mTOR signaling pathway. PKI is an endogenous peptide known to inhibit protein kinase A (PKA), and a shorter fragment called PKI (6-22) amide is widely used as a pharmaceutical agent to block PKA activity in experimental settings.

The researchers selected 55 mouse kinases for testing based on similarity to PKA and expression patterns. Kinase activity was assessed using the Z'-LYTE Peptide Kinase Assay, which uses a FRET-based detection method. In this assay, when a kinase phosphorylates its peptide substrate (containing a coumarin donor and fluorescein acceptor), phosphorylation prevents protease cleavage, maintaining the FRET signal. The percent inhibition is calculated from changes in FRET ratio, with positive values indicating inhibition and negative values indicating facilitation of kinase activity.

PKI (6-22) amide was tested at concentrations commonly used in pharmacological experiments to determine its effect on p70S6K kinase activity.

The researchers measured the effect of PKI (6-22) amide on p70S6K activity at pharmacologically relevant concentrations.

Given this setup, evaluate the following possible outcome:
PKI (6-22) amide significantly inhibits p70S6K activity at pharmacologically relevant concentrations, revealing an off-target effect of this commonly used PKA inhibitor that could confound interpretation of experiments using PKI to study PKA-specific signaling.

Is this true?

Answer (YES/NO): NO